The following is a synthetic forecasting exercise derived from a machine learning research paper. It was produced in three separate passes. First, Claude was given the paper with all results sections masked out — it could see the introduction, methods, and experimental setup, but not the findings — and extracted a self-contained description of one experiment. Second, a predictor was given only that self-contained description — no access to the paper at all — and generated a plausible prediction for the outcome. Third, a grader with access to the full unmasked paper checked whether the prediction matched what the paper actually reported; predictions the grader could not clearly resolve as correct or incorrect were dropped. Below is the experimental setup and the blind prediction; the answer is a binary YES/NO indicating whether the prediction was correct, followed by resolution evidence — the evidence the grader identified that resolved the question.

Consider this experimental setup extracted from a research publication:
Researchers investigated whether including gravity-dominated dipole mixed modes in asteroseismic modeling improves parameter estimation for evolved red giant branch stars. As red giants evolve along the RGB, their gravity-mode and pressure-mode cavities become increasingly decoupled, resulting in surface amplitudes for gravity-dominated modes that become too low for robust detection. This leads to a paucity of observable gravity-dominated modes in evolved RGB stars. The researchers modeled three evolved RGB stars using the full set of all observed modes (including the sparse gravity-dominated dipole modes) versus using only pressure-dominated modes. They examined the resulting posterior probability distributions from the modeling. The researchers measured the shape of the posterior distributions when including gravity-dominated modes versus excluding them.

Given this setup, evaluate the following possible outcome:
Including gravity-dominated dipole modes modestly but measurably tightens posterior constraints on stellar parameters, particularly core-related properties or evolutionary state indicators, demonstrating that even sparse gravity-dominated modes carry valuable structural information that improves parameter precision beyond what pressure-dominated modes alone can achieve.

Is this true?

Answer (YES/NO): NO